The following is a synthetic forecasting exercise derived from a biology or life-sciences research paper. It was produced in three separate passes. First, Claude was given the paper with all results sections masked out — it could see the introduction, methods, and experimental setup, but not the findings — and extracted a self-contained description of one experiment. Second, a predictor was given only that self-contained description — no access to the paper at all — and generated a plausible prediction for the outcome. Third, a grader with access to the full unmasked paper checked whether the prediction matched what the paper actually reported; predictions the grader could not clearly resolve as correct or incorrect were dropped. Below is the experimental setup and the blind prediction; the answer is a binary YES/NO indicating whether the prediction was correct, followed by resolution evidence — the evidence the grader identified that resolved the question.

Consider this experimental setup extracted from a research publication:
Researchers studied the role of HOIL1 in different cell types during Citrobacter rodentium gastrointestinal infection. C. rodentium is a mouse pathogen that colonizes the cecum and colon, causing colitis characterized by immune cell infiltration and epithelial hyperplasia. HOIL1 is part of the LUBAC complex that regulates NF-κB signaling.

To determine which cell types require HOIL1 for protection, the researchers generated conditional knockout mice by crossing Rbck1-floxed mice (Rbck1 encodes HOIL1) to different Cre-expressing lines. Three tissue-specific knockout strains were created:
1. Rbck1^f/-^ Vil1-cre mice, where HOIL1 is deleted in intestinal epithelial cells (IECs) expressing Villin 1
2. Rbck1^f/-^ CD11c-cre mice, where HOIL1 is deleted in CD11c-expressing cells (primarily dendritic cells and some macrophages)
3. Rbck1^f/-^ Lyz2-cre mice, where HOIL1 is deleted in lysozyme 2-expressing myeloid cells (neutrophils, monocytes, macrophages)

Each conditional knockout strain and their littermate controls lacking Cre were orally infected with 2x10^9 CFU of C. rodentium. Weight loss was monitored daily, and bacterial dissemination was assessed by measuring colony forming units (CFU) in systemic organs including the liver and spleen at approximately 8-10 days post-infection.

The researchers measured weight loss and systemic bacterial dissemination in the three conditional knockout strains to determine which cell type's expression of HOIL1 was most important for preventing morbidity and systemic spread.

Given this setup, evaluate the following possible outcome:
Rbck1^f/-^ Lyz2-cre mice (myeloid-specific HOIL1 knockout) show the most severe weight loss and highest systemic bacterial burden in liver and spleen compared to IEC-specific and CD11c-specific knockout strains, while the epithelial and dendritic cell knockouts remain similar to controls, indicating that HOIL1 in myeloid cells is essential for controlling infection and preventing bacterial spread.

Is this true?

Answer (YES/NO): NO